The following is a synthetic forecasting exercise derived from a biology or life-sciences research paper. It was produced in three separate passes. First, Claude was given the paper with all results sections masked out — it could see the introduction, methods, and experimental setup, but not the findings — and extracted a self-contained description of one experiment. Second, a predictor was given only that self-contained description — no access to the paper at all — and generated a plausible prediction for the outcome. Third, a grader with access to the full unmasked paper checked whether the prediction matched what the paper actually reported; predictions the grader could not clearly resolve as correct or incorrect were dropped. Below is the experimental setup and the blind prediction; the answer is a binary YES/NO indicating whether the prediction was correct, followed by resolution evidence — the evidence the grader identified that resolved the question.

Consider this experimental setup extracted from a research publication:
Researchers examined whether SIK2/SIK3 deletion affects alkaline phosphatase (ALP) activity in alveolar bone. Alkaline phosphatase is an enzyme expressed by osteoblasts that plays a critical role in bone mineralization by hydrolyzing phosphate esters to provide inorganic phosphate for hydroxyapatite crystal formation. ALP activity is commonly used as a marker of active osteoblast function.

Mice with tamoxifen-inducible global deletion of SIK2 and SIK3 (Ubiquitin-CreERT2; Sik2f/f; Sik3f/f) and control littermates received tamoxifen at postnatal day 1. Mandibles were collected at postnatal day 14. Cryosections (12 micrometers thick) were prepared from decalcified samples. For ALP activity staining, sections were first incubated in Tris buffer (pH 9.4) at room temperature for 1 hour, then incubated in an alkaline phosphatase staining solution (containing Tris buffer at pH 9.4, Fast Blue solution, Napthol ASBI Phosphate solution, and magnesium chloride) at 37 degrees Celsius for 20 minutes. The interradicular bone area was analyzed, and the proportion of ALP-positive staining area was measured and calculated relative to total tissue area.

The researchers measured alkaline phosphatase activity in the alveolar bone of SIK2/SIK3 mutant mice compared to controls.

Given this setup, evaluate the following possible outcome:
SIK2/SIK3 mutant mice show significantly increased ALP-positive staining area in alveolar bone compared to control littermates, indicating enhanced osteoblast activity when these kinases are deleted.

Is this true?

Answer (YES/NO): NO